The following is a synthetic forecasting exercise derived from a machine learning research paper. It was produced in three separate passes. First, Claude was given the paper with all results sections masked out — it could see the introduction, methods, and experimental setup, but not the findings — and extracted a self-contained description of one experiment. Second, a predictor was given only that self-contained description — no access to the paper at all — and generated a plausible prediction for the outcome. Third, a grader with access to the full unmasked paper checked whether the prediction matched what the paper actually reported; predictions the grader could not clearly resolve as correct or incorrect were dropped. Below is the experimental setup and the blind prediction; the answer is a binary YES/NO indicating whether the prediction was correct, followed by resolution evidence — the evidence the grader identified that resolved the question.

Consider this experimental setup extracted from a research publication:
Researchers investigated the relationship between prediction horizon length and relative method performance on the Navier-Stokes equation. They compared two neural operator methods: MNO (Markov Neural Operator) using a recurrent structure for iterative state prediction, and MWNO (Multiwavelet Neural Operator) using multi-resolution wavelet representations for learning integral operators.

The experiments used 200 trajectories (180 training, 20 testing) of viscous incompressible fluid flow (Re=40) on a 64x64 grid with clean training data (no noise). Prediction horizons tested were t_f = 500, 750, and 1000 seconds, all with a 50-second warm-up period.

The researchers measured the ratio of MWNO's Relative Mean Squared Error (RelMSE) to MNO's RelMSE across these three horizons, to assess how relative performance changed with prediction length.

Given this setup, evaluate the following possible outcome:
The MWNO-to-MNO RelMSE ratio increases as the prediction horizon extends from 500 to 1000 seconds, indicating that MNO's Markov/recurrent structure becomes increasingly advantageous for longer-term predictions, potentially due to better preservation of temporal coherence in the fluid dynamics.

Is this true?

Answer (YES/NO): YES